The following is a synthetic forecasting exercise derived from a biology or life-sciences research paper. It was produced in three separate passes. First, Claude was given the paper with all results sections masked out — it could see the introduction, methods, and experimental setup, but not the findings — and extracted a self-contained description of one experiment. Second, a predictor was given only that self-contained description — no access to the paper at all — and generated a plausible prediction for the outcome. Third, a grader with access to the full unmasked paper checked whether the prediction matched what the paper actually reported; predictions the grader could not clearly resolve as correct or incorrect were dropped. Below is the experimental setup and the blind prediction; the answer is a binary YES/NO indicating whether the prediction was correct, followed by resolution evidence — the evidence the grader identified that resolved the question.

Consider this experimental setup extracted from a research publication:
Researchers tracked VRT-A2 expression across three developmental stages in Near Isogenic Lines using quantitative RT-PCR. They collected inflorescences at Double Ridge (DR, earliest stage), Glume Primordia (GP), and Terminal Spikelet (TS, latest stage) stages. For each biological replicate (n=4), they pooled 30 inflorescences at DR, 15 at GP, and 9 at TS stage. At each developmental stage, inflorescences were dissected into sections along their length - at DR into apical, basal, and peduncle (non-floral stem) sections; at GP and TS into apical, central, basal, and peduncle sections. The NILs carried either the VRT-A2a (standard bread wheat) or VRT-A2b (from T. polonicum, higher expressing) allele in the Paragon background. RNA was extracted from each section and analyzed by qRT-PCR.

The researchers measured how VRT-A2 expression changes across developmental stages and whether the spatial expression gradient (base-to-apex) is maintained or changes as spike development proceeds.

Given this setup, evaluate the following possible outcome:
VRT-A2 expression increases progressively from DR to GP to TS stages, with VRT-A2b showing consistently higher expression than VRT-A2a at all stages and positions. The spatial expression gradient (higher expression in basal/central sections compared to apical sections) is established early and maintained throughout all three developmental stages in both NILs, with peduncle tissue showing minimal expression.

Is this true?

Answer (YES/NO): NO